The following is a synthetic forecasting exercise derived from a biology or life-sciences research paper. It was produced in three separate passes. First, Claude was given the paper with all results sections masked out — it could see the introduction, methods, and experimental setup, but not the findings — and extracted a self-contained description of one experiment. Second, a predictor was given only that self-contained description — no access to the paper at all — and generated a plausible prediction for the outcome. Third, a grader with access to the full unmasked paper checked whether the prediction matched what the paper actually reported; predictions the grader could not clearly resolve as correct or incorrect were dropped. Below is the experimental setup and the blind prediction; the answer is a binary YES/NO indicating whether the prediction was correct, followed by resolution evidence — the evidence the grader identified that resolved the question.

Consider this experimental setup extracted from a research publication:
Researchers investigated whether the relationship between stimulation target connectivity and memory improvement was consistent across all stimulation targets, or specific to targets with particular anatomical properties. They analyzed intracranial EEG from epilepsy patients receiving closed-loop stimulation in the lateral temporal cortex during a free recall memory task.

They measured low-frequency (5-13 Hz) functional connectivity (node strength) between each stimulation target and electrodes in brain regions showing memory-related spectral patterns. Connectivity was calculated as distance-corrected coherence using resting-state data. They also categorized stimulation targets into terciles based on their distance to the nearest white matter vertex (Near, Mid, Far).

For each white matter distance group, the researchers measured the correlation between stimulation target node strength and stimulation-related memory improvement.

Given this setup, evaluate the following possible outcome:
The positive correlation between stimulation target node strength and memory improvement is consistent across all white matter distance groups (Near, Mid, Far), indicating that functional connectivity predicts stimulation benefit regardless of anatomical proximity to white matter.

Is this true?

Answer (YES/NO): NO